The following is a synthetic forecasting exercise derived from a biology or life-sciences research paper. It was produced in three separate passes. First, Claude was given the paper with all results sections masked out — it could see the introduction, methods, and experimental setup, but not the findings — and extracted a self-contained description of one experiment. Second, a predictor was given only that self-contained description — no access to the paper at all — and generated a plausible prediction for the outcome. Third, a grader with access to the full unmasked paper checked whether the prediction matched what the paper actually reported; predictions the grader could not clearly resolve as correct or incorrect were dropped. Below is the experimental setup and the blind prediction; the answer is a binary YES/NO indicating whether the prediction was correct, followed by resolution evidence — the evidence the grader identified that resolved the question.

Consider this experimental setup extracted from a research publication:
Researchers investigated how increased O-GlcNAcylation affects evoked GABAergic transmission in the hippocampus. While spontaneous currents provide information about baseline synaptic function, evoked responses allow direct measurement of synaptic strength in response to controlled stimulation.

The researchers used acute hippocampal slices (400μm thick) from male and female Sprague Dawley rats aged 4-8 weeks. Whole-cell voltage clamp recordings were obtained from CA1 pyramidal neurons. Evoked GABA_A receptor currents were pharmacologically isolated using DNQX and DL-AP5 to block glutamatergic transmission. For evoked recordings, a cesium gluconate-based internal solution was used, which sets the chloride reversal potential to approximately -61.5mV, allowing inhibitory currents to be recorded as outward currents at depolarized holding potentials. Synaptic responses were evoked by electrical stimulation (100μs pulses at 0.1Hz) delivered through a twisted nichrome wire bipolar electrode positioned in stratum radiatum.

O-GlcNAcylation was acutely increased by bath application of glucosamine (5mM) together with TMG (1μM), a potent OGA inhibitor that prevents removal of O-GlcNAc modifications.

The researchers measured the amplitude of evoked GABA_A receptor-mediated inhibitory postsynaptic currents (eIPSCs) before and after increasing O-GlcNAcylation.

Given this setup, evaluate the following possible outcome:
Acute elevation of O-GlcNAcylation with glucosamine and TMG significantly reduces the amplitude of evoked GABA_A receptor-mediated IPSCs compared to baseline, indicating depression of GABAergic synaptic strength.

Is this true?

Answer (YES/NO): YES